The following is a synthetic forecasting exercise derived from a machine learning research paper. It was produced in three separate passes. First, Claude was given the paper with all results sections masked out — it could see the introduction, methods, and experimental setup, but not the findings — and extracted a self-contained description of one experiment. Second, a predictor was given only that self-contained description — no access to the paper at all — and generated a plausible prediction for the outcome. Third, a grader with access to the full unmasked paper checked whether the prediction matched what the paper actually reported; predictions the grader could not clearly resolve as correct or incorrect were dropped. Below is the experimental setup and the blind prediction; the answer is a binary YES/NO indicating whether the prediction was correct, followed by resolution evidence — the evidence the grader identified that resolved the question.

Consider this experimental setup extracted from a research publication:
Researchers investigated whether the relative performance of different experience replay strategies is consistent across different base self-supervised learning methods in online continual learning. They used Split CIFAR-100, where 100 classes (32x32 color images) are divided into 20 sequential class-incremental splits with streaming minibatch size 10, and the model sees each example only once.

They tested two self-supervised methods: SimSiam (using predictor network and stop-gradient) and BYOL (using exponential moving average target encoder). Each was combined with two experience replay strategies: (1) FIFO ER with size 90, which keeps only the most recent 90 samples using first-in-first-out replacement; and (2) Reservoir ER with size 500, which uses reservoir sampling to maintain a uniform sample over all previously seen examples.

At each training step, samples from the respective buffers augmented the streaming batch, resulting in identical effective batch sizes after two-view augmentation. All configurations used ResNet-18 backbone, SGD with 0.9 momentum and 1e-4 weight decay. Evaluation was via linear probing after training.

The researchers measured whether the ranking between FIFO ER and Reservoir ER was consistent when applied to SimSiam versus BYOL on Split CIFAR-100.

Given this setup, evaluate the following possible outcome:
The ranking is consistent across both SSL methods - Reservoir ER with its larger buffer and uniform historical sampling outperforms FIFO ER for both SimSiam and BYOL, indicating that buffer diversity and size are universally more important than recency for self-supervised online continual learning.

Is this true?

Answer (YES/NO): YES